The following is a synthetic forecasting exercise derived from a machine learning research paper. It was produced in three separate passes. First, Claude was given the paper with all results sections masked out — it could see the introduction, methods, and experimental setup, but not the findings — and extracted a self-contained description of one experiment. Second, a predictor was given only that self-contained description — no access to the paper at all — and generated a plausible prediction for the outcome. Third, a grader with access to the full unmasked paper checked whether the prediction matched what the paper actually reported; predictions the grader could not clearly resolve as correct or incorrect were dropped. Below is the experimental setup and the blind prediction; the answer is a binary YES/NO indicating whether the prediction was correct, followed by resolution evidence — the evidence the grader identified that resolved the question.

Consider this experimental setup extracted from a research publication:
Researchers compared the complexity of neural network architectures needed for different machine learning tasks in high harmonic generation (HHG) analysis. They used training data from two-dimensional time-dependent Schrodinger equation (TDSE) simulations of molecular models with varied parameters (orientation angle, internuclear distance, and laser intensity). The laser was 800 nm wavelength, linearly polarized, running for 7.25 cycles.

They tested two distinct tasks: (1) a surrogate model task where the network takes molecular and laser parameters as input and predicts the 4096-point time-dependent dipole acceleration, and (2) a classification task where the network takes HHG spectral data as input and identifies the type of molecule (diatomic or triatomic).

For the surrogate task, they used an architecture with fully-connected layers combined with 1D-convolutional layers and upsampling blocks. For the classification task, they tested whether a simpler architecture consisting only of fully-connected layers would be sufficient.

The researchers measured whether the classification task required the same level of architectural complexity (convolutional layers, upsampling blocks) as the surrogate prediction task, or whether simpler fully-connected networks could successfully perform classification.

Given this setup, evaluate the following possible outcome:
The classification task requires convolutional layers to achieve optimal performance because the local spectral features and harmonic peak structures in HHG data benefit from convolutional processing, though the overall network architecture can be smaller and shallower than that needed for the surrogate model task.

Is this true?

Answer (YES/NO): NO